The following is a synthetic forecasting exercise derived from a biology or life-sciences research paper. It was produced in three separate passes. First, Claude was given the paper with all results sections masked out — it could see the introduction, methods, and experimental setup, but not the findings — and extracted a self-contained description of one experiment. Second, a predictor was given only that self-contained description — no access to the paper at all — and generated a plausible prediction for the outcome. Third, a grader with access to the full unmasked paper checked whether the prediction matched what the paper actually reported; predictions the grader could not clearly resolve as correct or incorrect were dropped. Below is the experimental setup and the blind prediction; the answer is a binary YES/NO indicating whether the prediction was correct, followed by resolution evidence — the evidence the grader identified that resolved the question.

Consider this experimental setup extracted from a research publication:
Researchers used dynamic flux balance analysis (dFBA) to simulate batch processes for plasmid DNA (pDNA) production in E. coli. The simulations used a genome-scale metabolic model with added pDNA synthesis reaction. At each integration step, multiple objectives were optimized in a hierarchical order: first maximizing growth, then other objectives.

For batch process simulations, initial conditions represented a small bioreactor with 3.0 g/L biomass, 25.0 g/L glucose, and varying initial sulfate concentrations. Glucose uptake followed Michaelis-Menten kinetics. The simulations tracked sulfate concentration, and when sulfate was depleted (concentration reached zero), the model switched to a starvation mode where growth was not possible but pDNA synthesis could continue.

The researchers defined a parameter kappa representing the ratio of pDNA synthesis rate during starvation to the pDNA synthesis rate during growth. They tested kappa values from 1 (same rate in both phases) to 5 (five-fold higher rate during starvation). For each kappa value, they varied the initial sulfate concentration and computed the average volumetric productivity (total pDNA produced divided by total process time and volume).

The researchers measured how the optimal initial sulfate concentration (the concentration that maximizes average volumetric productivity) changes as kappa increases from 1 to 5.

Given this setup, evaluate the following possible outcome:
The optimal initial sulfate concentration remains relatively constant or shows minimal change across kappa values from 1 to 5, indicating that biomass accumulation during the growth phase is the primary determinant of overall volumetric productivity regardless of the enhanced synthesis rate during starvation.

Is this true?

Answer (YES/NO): NO